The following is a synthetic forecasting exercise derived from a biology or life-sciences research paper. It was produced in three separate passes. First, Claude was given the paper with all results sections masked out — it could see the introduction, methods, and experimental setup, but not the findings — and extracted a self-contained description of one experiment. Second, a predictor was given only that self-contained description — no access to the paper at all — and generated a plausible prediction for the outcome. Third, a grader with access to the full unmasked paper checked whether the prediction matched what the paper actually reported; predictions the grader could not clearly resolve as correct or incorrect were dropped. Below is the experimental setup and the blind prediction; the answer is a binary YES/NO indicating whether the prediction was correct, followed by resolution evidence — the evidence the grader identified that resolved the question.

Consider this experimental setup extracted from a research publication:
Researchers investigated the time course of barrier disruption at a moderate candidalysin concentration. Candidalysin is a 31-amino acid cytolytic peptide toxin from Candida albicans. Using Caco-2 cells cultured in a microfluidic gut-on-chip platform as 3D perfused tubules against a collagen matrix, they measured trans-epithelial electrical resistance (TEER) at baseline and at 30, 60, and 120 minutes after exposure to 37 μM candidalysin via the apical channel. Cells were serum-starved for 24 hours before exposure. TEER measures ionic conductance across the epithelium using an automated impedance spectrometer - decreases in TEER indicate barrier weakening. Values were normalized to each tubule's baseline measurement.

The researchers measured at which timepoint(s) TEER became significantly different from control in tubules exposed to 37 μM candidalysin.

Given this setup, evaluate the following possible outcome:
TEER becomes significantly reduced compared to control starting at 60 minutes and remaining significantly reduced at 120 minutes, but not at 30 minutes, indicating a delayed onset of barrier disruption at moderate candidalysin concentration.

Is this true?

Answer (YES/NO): NO